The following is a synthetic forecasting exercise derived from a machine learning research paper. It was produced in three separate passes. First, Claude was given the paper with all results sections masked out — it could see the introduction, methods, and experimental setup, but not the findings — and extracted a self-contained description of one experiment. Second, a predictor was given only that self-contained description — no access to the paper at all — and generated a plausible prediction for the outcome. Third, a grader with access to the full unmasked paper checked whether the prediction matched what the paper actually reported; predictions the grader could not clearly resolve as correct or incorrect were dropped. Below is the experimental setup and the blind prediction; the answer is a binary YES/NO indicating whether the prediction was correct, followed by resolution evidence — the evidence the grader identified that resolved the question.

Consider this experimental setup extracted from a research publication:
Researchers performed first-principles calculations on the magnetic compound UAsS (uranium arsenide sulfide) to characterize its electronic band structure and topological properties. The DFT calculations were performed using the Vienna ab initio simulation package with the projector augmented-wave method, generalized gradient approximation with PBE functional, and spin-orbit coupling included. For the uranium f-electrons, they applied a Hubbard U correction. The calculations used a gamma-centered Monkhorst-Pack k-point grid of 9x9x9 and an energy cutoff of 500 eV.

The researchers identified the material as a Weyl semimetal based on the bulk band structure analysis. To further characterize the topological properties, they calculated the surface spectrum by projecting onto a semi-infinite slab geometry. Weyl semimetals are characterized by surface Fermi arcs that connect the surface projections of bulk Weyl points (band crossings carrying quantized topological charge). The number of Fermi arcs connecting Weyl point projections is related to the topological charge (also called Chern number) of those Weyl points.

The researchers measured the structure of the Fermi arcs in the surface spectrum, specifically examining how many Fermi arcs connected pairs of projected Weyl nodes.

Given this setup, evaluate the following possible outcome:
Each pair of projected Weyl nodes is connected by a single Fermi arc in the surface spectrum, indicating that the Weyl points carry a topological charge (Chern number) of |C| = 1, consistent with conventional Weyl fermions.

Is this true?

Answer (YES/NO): NO